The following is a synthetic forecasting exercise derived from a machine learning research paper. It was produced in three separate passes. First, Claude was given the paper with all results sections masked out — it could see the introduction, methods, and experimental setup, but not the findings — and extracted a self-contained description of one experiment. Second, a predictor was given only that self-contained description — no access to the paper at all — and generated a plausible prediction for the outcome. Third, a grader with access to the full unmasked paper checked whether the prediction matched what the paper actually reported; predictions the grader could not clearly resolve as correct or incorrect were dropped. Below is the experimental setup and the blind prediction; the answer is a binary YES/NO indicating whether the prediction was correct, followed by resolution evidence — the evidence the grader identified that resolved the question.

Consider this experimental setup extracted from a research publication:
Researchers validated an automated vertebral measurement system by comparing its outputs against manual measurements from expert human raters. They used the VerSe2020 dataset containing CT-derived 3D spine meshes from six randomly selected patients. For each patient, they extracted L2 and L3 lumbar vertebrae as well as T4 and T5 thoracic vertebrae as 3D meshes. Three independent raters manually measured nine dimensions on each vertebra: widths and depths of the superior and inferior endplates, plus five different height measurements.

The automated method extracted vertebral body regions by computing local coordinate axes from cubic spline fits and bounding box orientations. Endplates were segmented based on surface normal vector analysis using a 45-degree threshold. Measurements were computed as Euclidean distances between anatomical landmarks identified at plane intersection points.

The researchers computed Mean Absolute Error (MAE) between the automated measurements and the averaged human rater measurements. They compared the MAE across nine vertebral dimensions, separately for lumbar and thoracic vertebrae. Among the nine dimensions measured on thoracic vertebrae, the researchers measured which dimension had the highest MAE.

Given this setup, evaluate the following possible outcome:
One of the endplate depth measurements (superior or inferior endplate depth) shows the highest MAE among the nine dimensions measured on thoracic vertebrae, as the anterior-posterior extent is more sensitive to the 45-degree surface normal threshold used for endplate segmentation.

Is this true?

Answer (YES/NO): NO